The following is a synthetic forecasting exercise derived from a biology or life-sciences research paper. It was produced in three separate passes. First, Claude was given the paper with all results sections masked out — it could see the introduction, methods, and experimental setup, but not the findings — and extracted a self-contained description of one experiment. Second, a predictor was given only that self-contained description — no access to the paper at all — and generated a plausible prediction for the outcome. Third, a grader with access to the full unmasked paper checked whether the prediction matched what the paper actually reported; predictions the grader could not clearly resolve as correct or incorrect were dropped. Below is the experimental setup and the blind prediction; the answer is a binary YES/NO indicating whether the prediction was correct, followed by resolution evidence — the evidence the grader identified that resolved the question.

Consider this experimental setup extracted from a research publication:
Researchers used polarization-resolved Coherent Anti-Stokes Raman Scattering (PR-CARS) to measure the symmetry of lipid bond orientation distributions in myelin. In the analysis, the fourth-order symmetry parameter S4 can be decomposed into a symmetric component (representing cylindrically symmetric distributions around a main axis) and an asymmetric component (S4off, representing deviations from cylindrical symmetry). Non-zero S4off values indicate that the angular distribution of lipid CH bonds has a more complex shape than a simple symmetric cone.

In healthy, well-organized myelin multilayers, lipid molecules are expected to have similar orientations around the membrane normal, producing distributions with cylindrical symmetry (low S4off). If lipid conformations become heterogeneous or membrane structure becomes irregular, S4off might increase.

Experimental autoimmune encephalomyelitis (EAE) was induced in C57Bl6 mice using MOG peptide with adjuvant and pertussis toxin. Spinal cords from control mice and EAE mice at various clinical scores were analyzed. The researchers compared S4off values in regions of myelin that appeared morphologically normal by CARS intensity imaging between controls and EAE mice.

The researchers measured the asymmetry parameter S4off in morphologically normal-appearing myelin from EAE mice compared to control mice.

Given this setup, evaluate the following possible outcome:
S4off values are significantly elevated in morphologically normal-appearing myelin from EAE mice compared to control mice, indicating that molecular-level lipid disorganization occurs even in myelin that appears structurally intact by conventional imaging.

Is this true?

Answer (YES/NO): NO